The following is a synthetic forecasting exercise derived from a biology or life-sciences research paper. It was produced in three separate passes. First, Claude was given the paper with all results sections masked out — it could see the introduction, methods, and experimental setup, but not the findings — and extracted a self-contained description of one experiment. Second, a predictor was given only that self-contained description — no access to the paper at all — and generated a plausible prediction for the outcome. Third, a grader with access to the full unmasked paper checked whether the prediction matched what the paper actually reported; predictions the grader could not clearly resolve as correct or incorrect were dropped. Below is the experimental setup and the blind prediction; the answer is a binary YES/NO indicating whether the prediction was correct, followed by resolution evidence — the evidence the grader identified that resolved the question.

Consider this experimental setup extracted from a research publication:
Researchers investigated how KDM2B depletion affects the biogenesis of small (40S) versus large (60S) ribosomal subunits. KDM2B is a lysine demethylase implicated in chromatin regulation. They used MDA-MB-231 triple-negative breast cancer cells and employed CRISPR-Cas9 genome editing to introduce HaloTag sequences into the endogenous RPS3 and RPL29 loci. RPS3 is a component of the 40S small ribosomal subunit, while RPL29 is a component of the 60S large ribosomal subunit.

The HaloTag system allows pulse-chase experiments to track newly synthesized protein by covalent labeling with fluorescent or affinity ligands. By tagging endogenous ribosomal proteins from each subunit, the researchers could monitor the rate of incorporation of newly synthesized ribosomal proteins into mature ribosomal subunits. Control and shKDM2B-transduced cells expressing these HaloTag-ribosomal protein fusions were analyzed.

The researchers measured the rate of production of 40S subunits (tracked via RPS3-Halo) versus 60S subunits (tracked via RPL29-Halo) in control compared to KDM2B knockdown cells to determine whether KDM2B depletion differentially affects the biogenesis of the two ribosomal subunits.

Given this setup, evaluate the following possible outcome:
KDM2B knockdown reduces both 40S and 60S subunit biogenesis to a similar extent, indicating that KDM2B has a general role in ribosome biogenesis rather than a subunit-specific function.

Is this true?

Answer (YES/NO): NO